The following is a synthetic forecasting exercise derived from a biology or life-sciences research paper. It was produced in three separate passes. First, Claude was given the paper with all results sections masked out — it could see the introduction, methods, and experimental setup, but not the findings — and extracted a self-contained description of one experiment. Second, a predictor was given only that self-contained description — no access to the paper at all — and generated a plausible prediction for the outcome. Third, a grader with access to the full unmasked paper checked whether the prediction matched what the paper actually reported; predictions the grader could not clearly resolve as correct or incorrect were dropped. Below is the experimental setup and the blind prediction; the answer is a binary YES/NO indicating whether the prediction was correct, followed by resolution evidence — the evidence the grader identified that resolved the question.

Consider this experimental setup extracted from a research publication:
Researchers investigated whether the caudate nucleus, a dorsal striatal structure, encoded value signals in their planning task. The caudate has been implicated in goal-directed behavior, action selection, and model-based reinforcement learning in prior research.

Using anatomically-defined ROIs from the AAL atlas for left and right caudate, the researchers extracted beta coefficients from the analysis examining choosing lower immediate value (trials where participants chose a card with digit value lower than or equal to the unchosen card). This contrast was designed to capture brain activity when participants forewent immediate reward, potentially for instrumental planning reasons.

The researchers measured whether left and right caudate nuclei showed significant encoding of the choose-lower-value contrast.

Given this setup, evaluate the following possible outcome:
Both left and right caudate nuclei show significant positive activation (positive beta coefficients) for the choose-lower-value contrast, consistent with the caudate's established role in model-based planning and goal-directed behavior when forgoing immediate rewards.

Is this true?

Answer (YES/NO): NO